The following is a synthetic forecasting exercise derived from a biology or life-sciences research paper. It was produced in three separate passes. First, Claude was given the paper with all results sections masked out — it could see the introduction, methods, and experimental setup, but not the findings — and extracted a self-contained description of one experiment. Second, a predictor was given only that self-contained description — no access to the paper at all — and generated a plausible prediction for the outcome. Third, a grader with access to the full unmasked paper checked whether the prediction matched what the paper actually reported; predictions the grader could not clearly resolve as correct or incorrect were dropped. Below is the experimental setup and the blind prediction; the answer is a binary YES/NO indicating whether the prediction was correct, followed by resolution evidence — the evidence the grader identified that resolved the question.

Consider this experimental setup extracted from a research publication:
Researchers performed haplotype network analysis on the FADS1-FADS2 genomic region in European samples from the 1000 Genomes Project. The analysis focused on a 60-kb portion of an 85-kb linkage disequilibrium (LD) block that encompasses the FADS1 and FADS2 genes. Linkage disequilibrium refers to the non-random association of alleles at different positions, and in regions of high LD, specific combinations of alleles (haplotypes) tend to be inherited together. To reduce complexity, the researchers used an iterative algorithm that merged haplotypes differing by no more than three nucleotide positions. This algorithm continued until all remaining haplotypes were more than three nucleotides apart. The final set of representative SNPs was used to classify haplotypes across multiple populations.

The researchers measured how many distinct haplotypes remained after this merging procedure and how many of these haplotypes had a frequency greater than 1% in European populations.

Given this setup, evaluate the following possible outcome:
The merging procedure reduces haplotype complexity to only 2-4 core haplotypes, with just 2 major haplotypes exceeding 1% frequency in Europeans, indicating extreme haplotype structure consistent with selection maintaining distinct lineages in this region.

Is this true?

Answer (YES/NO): NO